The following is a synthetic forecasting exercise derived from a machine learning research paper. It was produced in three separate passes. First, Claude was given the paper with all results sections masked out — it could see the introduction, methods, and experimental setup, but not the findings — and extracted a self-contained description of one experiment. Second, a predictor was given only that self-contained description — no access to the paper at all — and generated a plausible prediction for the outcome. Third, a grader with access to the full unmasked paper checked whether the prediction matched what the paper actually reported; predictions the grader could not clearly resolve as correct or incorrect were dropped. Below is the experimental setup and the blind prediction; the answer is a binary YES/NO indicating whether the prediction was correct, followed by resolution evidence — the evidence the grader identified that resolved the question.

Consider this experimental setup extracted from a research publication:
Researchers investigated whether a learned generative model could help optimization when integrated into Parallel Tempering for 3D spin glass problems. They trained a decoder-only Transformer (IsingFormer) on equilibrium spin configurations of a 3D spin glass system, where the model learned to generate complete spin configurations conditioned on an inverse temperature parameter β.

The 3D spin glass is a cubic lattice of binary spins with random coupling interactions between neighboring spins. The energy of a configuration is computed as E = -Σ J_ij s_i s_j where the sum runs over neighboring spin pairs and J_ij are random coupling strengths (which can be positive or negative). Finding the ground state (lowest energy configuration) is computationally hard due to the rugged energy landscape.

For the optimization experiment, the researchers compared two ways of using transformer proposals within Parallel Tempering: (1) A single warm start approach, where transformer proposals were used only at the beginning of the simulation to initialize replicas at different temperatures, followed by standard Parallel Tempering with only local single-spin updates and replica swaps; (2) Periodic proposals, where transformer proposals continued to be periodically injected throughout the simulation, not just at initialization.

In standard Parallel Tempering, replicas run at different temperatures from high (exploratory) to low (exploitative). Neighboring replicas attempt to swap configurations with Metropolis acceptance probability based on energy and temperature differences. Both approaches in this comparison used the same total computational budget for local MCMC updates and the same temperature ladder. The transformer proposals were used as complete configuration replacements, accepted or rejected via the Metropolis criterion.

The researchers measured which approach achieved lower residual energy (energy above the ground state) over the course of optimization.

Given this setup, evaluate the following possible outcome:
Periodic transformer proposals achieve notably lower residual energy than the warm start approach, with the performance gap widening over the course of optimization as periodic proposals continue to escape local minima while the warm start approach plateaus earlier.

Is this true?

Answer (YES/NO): YES